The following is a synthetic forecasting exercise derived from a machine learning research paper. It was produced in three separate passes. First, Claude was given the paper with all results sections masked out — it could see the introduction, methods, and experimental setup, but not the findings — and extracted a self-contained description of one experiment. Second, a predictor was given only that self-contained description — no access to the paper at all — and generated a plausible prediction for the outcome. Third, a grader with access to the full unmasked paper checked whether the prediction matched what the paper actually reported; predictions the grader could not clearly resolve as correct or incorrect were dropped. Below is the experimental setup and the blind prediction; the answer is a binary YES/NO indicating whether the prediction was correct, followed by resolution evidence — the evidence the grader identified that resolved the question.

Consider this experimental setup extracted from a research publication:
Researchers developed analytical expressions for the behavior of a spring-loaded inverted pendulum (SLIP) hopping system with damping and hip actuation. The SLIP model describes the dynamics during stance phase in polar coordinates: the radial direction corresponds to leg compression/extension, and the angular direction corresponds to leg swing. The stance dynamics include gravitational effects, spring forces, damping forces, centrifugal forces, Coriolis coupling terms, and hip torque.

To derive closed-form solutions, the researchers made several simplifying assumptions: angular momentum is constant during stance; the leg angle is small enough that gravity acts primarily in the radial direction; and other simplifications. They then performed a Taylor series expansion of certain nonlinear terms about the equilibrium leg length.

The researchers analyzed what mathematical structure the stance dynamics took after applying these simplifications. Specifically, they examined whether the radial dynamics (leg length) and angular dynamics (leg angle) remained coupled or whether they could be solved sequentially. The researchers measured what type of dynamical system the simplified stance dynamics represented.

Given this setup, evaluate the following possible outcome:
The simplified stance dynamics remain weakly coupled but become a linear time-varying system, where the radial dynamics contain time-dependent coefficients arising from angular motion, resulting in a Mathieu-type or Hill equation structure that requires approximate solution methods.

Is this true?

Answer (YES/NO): NO